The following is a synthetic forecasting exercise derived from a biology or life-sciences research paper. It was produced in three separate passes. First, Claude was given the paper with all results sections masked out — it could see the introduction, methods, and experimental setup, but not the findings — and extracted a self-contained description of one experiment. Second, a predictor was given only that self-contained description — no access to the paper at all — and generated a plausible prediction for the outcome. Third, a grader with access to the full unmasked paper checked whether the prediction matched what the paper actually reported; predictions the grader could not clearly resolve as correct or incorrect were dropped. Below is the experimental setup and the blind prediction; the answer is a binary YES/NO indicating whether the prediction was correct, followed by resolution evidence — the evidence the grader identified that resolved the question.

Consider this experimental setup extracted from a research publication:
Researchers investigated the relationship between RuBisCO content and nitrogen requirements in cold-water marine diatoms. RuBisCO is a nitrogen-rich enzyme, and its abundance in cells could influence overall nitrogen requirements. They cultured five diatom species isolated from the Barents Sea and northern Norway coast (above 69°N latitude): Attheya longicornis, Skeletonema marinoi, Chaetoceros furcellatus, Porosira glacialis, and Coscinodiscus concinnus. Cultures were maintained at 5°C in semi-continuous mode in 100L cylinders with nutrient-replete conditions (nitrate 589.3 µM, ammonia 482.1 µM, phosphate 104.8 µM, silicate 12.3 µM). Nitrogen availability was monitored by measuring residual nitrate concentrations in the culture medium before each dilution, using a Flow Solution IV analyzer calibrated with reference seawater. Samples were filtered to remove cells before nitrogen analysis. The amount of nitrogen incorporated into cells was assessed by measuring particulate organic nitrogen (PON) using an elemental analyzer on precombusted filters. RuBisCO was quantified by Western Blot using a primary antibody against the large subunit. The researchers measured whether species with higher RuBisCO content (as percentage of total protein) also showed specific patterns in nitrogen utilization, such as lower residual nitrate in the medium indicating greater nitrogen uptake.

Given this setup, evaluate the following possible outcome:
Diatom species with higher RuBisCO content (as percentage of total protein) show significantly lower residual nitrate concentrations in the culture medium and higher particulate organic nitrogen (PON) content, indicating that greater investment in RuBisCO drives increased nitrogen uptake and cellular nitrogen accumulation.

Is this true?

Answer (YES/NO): NO